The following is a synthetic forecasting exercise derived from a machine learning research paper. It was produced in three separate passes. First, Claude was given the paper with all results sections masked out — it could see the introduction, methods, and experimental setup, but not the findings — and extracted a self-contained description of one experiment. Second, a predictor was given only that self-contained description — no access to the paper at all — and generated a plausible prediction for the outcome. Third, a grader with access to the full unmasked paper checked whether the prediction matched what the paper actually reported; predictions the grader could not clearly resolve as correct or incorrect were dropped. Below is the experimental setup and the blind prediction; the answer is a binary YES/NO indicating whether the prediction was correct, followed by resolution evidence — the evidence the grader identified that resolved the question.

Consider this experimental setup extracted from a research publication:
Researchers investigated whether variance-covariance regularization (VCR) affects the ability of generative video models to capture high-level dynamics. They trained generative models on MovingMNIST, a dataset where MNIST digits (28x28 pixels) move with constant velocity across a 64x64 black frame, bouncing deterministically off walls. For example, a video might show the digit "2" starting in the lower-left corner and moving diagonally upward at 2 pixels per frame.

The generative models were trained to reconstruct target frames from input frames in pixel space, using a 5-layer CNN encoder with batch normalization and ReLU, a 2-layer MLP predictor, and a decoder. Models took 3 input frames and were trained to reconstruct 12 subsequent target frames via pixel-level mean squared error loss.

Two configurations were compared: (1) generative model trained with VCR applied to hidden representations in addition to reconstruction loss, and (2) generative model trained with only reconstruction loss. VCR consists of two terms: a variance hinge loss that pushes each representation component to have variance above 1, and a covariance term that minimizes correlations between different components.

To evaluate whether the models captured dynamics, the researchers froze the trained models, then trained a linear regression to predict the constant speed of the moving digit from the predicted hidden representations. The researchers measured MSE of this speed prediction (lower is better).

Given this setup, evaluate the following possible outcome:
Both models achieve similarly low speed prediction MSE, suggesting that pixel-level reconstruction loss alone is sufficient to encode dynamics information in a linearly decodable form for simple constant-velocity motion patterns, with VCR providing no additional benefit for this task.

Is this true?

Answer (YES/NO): NO